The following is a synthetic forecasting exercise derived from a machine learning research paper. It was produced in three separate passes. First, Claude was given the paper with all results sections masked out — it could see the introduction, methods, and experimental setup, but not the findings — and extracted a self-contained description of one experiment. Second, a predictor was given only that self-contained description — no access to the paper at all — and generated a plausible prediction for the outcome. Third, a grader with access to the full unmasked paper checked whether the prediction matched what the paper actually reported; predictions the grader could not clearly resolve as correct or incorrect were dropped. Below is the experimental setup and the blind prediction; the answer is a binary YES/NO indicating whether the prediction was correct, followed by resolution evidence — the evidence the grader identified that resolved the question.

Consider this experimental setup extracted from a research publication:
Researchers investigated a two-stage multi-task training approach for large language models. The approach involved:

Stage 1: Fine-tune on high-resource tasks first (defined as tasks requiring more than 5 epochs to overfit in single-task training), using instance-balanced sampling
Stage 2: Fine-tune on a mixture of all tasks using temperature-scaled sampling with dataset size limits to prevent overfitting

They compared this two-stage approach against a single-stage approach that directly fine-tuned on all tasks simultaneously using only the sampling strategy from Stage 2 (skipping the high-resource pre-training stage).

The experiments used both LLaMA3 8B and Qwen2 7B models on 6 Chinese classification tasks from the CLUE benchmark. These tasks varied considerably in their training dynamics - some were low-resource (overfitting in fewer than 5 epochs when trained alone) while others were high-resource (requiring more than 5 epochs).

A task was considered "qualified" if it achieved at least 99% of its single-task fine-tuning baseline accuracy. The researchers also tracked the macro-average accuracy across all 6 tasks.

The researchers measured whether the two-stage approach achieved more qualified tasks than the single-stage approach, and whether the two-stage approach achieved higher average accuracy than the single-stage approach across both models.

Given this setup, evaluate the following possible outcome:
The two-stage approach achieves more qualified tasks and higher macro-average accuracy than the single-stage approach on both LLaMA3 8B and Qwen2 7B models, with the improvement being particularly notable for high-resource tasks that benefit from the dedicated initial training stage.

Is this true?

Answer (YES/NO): NO